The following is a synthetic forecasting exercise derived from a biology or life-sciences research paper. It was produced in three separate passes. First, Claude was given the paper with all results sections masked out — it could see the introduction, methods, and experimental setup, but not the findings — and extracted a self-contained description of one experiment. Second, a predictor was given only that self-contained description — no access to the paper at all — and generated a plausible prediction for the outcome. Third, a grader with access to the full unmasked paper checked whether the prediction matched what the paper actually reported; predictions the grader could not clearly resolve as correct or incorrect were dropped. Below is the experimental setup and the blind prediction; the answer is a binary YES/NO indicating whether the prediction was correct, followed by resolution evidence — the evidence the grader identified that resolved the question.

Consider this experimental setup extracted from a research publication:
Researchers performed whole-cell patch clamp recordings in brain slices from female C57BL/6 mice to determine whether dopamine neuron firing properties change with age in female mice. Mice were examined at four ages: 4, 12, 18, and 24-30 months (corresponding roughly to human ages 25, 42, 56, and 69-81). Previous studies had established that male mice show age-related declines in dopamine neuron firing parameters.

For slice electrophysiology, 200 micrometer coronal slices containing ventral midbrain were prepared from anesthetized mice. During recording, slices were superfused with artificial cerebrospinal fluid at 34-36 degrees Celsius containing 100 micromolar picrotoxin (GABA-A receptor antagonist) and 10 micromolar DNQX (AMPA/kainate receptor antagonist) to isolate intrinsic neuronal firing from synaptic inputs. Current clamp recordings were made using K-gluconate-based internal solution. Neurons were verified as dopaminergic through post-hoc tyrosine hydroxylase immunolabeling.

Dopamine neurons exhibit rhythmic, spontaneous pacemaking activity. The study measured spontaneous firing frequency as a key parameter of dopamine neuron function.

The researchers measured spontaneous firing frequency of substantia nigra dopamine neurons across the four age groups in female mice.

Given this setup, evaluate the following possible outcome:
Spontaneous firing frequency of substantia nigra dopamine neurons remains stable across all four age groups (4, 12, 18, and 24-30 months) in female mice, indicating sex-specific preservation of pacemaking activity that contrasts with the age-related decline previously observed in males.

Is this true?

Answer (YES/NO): YES